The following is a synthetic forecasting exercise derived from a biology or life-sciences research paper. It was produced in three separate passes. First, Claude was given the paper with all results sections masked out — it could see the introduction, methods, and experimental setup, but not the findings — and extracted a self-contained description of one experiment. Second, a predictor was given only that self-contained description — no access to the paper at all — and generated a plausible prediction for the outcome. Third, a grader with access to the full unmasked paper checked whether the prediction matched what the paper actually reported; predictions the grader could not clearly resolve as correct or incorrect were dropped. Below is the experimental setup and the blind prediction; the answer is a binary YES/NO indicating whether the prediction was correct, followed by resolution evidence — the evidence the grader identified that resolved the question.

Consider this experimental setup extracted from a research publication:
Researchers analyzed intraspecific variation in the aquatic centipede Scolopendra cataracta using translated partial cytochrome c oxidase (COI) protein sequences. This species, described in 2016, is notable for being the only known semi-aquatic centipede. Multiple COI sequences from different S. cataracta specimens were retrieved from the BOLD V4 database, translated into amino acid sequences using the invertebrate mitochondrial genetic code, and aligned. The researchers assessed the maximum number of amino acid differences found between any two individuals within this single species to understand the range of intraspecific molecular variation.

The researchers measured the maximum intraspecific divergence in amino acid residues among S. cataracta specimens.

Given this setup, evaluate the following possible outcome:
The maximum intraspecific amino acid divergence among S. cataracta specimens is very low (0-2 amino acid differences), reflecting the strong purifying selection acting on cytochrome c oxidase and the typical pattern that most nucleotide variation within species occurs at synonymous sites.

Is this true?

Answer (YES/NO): NO